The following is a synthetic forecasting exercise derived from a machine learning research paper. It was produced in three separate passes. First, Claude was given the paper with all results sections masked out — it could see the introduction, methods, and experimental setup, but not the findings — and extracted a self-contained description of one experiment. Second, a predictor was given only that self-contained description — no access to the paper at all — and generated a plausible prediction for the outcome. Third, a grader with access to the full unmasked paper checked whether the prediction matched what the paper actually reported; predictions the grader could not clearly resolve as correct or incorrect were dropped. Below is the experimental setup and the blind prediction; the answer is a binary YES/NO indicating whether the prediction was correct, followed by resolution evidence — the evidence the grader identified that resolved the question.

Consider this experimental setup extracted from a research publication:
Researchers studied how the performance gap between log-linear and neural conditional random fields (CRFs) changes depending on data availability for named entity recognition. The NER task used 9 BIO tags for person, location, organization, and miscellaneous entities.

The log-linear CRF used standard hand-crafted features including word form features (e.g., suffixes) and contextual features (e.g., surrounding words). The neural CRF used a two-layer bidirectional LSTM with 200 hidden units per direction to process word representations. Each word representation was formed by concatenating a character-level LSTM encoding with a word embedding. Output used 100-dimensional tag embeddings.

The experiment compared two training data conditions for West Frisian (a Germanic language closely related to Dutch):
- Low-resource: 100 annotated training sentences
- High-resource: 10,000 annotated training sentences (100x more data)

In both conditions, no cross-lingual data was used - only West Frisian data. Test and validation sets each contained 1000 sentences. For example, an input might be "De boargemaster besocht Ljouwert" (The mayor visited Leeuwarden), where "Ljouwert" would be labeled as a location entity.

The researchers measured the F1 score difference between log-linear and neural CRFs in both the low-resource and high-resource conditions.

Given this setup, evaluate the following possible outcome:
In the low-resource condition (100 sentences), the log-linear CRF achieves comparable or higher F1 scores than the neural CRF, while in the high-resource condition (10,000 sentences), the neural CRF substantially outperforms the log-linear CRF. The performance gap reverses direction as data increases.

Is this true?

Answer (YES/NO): NO